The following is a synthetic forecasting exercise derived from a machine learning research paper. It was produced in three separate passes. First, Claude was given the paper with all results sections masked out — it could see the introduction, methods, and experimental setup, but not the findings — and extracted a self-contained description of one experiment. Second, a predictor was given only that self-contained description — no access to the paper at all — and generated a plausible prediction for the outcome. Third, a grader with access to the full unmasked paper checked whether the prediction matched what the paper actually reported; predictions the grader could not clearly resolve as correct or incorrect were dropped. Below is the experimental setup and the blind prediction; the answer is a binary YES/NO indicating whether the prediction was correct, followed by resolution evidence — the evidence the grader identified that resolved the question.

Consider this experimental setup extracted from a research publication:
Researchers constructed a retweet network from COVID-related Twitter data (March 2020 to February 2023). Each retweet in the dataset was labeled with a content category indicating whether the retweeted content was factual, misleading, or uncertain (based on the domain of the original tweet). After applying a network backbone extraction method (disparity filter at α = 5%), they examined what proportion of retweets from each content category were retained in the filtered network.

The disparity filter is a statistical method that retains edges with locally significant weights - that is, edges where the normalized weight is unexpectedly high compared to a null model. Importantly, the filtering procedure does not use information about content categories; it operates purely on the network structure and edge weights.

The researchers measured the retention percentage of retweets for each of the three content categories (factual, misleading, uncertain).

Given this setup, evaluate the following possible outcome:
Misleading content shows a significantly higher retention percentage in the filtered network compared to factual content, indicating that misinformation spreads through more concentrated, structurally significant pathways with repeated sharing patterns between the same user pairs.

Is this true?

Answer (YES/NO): NO